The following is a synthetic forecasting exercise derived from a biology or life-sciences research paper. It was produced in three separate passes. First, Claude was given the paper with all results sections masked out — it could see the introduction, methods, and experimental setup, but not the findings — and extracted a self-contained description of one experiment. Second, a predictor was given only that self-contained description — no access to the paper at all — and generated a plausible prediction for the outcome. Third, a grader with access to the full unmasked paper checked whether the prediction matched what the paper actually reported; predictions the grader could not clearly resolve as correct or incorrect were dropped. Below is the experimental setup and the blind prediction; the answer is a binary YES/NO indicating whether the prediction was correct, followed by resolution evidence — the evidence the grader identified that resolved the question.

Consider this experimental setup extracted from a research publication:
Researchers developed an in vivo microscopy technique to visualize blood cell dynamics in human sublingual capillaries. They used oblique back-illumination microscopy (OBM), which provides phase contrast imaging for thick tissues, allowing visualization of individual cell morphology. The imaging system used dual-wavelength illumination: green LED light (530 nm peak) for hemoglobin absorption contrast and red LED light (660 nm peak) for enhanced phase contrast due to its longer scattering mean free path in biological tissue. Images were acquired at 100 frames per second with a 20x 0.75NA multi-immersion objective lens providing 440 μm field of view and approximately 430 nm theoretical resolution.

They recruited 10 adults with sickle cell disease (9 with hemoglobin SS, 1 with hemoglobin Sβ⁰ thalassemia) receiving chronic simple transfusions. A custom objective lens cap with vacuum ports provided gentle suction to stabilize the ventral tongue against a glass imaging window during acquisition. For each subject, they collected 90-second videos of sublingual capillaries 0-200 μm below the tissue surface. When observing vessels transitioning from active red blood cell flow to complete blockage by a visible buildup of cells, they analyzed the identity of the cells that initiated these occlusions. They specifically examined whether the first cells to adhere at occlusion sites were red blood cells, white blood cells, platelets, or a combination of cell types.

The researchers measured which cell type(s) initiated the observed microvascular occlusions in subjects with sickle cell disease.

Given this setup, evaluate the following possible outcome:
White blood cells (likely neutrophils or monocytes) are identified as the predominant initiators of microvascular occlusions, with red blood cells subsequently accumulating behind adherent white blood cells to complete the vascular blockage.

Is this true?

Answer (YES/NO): NO